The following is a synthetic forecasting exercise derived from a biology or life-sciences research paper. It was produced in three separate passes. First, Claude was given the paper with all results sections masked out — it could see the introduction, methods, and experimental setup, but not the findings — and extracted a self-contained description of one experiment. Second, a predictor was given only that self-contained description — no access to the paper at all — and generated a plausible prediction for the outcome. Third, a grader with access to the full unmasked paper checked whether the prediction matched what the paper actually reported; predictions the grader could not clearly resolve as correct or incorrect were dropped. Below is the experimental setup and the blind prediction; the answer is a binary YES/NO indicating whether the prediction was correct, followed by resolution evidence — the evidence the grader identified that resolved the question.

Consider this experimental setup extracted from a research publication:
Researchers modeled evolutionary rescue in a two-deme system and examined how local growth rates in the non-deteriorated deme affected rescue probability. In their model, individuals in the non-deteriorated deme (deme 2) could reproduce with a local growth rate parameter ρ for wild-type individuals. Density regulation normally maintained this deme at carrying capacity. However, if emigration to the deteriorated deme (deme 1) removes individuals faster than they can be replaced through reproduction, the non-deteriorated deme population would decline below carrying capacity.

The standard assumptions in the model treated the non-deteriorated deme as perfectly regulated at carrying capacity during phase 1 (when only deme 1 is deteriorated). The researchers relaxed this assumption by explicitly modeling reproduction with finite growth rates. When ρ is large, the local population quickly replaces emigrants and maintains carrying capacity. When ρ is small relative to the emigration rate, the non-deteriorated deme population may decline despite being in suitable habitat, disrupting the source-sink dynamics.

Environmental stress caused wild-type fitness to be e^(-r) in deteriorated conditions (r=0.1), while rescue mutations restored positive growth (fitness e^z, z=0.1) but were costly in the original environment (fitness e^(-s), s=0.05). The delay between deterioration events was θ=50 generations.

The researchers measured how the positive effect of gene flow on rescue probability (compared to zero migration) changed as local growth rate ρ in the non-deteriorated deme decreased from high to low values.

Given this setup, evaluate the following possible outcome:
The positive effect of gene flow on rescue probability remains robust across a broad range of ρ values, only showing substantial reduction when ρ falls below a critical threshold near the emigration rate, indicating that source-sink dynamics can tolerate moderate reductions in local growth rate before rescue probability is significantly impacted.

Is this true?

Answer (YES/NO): NO